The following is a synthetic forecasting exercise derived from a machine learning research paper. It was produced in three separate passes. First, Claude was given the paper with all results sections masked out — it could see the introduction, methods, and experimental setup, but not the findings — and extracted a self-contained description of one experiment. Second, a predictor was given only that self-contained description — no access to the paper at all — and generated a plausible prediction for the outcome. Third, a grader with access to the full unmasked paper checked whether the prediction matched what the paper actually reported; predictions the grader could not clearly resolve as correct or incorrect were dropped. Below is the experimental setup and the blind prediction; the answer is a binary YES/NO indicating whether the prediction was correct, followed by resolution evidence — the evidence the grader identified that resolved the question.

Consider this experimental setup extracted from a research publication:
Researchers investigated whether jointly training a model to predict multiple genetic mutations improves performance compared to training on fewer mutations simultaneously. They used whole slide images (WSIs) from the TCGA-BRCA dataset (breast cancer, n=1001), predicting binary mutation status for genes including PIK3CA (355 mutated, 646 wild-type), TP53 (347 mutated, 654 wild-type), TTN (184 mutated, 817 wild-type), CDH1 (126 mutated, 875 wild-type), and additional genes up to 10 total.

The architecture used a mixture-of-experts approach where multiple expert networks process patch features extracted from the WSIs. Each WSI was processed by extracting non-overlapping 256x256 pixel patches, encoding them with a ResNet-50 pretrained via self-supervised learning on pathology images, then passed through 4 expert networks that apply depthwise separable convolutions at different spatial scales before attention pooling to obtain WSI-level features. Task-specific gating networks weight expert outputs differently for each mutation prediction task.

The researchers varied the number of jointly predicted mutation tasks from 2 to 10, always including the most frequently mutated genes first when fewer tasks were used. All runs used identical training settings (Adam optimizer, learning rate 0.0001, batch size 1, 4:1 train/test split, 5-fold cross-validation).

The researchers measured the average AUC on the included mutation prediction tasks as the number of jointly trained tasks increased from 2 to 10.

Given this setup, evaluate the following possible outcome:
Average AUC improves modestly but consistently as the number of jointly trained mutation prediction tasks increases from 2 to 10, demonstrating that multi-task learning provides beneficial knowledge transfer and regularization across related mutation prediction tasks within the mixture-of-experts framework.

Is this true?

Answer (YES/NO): NO